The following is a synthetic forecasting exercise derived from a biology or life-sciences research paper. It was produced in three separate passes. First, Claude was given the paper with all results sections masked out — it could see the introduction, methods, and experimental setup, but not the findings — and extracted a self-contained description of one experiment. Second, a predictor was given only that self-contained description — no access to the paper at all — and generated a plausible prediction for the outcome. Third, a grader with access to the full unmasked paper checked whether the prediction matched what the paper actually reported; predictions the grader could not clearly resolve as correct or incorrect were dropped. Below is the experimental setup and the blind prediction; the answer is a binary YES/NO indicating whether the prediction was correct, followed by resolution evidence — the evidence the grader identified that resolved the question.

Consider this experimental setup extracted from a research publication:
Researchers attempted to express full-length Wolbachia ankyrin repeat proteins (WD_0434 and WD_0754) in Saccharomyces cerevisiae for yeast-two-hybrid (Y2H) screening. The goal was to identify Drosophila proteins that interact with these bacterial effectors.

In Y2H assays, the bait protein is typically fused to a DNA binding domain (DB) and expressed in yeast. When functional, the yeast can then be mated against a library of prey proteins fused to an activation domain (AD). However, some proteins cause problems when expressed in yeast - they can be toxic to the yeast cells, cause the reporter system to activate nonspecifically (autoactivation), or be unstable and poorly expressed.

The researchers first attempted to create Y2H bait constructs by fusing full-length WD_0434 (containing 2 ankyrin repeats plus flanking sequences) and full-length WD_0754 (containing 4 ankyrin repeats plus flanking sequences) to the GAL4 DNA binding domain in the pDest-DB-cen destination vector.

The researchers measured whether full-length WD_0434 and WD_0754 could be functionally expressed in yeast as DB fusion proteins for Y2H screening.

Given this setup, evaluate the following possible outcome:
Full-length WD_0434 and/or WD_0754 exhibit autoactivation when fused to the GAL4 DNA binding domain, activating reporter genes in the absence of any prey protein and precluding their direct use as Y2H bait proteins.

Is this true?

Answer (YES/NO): NO